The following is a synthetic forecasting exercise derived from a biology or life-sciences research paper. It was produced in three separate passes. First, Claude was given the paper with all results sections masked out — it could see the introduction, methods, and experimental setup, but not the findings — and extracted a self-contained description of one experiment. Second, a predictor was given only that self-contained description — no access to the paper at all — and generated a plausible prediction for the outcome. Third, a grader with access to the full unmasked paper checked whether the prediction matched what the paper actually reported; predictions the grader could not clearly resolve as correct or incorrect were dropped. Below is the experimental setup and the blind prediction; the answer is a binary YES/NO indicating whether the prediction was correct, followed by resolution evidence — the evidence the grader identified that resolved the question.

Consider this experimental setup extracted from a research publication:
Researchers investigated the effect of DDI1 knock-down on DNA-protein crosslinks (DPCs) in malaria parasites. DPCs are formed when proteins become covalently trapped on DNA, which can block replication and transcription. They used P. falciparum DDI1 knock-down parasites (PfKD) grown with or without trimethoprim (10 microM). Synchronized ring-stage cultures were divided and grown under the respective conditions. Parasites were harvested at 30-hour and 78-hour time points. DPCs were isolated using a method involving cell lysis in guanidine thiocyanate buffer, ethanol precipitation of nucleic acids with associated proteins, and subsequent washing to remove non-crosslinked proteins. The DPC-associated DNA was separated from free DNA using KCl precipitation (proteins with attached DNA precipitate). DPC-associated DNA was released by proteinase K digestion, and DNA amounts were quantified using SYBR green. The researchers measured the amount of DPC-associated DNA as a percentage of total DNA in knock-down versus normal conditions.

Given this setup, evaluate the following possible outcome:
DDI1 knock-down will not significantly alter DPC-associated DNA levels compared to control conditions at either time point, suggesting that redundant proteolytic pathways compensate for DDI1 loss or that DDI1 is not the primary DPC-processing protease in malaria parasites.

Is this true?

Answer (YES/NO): NO